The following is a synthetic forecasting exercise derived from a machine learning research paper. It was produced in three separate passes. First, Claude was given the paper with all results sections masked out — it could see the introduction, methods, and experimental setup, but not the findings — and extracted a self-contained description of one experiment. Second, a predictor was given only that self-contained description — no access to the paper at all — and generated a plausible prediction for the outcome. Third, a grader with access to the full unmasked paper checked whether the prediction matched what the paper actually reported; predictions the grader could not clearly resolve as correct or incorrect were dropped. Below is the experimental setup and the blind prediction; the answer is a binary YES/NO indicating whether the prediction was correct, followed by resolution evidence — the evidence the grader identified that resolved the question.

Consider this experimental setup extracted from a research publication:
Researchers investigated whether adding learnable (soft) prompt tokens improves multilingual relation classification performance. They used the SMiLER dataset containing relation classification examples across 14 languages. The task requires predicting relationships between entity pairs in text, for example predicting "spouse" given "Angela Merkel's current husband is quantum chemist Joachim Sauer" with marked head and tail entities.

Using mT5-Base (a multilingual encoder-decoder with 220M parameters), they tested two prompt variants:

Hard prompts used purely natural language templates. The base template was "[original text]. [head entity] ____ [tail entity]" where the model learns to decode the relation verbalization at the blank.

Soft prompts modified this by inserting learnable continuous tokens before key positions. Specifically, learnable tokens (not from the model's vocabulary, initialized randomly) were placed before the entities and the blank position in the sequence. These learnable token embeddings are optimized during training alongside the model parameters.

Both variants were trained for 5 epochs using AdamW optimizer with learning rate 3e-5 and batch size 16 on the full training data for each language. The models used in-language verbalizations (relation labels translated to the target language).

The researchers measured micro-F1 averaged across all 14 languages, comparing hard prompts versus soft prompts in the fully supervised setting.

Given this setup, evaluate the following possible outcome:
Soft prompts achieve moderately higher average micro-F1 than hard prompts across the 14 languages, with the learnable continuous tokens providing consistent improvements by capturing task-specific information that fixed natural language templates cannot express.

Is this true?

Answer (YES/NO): YES